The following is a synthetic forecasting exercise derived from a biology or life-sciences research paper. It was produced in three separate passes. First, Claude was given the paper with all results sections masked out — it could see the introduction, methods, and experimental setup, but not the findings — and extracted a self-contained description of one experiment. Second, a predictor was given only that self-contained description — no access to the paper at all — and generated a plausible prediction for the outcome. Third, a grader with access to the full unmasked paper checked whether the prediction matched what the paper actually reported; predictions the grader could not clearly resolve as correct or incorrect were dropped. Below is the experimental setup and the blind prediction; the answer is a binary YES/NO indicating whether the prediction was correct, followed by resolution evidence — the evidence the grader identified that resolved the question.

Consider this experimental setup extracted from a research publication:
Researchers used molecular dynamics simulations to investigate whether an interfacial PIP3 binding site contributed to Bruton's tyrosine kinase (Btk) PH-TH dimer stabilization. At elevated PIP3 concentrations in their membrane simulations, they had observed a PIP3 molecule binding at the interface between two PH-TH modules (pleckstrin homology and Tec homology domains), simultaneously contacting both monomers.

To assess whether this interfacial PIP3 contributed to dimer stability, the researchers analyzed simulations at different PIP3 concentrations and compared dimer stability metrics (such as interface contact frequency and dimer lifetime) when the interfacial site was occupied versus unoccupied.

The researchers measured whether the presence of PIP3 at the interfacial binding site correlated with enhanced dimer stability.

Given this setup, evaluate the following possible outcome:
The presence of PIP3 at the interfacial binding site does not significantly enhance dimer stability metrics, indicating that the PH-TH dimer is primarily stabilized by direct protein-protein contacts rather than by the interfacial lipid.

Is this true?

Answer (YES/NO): NO